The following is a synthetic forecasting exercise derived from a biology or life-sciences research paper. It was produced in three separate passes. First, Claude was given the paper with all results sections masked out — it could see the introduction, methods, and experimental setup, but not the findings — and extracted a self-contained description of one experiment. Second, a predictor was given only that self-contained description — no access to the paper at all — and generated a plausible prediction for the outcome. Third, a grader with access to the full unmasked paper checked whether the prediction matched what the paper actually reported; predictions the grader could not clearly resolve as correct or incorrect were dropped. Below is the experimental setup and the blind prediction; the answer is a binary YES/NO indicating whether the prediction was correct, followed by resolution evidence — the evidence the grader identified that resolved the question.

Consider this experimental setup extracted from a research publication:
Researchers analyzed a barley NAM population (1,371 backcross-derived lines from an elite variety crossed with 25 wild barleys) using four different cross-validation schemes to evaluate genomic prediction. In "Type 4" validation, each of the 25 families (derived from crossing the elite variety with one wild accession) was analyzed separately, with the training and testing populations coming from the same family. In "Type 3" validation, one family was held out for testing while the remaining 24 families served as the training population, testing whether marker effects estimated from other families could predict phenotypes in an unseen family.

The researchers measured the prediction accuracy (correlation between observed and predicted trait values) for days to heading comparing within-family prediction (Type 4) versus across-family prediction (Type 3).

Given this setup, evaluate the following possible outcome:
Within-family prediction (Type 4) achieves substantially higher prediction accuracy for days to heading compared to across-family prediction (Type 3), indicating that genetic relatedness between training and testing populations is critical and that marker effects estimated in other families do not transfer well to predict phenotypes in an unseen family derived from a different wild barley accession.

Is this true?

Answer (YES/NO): YES